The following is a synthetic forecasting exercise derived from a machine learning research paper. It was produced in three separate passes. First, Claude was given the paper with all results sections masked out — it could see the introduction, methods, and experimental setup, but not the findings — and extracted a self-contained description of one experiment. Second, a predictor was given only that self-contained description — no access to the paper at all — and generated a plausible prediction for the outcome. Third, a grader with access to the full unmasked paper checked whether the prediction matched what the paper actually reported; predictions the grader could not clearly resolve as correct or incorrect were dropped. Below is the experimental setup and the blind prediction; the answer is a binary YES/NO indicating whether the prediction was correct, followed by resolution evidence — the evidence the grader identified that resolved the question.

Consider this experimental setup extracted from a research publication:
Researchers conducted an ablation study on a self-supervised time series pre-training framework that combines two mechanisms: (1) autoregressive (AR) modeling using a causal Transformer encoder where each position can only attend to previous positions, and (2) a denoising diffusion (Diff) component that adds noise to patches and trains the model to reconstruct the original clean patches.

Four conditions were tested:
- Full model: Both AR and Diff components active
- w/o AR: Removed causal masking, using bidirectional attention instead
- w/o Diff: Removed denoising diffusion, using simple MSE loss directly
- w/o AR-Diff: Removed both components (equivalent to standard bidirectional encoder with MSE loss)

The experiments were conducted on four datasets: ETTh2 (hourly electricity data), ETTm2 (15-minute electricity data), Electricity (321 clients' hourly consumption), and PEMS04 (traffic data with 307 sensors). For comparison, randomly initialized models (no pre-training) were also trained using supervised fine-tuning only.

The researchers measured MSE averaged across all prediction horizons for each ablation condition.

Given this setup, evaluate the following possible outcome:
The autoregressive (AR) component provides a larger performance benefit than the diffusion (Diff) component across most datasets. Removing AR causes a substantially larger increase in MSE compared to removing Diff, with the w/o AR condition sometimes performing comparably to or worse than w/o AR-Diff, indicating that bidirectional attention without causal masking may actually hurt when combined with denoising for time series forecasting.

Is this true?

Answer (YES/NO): YES